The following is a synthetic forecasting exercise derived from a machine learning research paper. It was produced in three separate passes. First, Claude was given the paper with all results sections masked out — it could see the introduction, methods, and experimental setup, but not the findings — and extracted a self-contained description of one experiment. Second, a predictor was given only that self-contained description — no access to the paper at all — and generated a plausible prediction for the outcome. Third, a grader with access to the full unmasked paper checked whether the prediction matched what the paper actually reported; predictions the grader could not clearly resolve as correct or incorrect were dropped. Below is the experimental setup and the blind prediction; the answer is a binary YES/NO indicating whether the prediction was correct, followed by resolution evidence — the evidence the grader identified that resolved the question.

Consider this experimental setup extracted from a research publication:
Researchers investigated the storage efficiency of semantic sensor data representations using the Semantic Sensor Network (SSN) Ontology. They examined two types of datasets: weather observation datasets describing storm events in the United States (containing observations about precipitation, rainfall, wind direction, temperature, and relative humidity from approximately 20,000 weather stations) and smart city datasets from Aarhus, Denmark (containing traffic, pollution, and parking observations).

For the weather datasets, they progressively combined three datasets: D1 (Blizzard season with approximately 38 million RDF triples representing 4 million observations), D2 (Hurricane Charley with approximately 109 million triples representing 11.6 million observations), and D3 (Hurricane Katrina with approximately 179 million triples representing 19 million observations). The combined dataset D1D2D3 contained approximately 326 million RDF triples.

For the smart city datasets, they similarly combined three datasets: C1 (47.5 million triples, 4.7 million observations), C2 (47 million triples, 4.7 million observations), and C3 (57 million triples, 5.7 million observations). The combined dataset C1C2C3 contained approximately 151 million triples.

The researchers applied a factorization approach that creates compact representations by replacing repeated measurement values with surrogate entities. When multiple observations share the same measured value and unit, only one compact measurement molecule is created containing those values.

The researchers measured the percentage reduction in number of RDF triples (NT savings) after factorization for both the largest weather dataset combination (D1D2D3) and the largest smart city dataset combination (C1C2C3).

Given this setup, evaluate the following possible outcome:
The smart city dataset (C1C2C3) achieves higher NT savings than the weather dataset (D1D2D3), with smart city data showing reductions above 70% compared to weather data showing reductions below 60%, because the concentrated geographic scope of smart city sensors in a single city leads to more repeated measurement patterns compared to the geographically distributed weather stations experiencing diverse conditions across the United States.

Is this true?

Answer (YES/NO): NO